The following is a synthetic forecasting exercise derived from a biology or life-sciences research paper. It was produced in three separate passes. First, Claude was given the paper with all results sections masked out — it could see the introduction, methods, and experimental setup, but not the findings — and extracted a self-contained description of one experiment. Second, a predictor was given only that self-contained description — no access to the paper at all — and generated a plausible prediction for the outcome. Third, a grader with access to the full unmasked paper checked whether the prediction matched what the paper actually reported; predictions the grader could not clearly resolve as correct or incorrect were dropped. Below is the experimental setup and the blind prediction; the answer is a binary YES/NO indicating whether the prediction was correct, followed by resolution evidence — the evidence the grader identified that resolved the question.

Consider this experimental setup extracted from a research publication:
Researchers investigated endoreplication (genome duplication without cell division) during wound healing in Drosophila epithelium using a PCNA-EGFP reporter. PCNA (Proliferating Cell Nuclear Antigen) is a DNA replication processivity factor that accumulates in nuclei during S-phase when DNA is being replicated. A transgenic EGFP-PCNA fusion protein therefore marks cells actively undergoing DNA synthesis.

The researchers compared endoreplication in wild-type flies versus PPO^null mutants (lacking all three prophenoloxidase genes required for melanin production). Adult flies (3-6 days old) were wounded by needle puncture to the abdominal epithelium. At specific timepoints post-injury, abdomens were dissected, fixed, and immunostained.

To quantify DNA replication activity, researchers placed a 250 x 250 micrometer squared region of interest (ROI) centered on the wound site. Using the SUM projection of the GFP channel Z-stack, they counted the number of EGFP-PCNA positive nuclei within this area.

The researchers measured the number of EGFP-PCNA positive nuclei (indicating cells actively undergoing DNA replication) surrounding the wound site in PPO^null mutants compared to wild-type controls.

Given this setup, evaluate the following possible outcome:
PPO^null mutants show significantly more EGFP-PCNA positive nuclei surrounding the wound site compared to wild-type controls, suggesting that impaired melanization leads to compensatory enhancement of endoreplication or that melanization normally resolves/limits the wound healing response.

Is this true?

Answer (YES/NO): YES